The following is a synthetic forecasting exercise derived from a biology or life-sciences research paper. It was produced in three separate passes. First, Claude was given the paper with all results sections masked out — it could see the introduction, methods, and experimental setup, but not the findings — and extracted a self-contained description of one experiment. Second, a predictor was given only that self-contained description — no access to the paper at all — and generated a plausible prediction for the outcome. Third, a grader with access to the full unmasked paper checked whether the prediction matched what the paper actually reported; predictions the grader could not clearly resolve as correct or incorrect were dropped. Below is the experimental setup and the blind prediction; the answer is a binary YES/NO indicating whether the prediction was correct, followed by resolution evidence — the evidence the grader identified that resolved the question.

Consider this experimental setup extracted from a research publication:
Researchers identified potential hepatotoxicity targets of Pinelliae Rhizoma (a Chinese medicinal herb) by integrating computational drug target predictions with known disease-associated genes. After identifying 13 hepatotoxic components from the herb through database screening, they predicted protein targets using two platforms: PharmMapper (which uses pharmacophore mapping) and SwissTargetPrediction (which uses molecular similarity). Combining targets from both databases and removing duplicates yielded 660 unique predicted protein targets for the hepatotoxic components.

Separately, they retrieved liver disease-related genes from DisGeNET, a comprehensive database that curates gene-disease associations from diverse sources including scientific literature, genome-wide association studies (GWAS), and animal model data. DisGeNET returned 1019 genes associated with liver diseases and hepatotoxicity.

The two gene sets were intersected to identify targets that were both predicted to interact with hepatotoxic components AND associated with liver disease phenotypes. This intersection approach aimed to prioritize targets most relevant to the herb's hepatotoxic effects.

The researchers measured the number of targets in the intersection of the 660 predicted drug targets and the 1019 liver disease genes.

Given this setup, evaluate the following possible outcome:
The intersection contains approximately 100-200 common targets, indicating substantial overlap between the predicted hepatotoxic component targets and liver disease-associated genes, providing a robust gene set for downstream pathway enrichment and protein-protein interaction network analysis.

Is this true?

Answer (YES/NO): YES